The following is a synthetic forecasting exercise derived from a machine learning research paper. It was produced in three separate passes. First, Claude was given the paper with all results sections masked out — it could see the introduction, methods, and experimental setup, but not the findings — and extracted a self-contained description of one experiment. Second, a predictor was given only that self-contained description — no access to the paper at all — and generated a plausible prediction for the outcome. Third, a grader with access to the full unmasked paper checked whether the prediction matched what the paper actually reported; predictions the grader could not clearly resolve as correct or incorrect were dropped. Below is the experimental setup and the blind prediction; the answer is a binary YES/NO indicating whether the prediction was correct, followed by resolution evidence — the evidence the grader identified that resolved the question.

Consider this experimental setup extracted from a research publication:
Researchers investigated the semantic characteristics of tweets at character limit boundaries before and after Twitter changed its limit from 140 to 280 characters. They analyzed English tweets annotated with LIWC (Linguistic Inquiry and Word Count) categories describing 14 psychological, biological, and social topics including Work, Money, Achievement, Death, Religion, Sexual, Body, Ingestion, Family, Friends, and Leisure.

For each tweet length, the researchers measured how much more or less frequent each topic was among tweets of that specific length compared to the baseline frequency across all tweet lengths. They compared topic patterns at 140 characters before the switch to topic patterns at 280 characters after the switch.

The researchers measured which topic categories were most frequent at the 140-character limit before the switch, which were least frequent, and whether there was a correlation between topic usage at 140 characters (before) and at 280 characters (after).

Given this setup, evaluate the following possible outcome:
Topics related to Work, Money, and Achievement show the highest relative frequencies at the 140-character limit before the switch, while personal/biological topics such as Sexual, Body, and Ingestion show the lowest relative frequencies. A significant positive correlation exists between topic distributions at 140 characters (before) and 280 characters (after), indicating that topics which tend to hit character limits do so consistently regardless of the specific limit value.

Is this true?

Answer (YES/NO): YES